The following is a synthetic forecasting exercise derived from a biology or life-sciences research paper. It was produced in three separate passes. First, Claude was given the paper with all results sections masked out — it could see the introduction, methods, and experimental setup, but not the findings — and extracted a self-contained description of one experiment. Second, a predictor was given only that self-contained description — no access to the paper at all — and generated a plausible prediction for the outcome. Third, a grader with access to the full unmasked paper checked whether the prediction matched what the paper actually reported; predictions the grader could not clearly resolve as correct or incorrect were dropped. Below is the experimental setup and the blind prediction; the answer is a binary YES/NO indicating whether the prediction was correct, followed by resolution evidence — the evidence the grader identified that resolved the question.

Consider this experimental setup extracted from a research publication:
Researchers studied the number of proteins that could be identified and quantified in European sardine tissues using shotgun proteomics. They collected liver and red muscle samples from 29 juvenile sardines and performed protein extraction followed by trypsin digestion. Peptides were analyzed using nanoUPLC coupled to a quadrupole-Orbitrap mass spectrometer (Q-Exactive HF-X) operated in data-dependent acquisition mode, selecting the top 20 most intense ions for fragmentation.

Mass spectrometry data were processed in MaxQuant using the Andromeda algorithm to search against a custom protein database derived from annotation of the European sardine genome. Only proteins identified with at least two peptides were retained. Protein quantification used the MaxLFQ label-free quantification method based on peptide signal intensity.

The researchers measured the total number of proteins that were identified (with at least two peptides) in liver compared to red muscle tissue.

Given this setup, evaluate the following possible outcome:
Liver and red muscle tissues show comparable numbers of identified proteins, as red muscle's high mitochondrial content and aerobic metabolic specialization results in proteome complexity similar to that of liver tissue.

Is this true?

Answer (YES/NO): NO